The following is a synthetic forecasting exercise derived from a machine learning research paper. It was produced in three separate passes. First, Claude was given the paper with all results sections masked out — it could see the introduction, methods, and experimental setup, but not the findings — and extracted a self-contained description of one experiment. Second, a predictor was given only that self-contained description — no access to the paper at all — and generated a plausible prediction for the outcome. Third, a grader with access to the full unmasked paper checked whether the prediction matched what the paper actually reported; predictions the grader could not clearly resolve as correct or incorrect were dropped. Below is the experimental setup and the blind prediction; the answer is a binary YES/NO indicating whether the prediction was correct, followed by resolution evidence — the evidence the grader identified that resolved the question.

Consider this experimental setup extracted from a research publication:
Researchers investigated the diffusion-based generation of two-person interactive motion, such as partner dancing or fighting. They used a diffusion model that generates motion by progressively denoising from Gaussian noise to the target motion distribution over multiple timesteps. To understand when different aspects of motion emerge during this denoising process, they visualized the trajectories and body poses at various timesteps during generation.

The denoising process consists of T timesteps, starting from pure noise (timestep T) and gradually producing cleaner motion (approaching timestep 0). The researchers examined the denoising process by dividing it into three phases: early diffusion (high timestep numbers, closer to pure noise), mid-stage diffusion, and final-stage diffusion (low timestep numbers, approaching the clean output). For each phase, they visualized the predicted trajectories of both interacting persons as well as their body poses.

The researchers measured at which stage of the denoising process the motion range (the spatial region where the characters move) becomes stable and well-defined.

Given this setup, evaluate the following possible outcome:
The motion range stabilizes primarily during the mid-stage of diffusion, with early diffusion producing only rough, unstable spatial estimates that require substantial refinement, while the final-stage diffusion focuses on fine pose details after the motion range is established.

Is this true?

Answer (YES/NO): YES